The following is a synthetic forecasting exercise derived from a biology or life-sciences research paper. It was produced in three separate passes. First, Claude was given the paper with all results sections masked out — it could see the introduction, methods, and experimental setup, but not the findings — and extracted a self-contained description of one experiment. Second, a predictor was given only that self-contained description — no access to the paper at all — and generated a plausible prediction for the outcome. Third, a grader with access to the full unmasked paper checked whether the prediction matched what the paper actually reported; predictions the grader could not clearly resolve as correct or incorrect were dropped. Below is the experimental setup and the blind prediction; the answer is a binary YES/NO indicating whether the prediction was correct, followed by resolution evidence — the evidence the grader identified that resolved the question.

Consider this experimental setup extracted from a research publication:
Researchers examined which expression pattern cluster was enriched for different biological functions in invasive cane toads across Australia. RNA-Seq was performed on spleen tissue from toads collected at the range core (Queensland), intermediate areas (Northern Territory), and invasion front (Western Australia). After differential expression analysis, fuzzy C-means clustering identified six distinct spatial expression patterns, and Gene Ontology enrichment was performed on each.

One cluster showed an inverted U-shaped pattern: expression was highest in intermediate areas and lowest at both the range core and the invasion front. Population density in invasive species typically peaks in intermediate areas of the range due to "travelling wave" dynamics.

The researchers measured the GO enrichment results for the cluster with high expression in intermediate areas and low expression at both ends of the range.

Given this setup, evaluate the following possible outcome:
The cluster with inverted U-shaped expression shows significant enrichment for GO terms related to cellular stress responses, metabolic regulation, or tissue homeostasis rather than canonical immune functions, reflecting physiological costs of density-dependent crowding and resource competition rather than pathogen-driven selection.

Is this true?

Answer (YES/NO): NO